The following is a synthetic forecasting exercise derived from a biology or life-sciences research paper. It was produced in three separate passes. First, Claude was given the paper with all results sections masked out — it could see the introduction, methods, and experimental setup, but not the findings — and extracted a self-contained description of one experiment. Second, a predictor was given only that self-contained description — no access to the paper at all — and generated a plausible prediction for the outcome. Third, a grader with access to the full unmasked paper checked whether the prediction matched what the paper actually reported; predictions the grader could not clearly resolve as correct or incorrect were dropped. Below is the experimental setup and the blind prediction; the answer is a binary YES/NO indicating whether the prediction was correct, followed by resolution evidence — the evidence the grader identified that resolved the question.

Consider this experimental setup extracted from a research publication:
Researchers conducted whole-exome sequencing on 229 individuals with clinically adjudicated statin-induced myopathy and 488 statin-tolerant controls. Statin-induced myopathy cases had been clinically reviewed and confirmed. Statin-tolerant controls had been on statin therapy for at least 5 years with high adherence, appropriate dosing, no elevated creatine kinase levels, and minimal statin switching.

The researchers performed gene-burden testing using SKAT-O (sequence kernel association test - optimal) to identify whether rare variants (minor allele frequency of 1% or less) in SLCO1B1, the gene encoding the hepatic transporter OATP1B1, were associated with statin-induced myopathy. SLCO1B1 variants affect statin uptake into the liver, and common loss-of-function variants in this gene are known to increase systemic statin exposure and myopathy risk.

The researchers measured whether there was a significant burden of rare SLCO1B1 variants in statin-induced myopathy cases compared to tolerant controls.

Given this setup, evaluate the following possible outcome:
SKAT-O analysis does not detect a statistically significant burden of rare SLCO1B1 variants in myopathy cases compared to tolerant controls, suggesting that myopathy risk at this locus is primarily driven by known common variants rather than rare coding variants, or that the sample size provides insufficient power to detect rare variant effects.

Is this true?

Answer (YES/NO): NO